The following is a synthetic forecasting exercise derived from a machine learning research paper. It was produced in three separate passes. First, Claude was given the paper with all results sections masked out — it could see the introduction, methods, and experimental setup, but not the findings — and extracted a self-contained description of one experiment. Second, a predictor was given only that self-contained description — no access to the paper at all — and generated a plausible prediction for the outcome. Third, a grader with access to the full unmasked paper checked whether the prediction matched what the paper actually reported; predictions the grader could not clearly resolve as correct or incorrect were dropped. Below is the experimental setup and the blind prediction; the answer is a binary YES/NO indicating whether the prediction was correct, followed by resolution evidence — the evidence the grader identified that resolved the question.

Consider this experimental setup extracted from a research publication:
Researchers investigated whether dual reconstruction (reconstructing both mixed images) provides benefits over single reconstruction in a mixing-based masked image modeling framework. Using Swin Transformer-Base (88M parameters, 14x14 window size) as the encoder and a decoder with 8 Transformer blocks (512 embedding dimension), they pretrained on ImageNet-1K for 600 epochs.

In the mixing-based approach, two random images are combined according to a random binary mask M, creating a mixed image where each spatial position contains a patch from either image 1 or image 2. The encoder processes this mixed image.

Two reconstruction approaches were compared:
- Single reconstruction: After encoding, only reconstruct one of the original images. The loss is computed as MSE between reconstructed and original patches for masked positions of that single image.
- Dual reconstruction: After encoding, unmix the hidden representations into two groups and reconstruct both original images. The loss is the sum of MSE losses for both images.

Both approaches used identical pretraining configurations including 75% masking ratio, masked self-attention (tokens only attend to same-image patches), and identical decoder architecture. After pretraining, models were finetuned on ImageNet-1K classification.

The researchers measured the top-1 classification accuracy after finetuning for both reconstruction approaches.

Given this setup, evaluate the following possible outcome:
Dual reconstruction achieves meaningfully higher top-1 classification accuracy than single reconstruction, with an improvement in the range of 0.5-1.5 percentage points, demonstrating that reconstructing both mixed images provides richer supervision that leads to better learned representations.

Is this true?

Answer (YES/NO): YES